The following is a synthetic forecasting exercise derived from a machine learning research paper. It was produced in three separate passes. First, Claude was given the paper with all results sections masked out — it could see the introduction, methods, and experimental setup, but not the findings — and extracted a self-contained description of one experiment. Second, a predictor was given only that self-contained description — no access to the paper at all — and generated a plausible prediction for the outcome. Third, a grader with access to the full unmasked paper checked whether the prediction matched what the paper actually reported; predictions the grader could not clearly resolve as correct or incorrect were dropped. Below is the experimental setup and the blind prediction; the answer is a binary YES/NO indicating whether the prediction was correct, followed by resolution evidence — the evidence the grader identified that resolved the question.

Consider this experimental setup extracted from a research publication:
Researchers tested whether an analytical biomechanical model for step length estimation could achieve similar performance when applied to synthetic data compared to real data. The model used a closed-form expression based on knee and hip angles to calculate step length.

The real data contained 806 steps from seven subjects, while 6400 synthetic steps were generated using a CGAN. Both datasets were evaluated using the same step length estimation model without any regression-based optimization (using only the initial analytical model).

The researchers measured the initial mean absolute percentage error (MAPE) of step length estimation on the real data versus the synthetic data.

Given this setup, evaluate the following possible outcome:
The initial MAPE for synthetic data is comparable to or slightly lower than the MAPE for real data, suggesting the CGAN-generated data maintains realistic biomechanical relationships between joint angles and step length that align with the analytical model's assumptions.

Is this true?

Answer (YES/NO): YES